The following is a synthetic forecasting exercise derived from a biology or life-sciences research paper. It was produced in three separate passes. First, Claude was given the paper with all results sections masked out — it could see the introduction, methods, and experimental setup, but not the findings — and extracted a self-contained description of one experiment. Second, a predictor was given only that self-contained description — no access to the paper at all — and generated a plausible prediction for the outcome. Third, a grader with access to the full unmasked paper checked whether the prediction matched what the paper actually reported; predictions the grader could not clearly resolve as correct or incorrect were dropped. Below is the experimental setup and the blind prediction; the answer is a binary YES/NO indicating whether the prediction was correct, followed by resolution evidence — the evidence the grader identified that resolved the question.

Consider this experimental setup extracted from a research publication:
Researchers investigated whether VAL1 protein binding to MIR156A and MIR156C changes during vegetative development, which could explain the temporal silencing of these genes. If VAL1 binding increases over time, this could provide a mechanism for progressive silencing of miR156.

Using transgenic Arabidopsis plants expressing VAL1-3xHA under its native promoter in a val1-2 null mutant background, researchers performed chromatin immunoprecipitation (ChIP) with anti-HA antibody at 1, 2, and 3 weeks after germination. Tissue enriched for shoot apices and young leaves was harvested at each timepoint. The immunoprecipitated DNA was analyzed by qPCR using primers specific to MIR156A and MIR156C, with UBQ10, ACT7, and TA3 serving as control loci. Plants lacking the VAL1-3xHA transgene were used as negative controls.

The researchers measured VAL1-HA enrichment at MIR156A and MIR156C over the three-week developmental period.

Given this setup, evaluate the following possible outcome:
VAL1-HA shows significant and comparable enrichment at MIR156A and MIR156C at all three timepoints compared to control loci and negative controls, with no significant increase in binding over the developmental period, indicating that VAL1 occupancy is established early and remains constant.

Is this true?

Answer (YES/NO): YES